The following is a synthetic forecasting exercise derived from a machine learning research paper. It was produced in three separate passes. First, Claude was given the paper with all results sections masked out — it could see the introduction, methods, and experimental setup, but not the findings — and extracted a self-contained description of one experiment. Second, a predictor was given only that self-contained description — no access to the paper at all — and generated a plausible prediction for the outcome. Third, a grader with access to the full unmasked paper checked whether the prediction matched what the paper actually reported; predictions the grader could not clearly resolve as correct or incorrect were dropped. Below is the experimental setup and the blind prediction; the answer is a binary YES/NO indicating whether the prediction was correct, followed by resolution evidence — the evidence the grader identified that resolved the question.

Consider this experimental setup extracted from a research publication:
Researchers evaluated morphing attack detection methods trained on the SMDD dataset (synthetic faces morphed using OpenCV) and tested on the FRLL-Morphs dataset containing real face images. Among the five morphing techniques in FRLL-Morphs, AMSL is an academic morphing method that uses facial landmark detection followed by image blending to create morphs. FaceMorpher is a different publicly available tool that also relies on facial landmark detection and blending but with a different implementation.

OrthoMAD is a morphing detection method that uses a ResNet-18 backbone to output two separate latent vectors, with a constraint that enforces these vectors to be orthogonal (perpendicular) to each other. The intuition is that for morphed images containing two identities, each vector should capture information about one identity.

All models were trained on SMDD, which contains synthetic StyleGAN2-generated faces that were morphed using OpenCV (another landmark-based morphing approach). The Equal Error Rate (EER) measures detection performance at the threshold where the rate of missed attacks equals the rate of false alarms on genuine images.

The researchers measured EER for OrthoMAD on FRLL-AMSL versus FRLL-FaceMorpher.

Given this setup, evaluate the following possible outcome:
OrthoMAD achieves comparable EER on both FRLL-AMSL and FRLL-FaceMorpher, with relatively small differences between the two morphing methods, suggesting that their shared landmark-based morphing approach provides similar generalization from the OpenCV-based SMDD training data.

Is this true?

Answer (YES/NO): NO